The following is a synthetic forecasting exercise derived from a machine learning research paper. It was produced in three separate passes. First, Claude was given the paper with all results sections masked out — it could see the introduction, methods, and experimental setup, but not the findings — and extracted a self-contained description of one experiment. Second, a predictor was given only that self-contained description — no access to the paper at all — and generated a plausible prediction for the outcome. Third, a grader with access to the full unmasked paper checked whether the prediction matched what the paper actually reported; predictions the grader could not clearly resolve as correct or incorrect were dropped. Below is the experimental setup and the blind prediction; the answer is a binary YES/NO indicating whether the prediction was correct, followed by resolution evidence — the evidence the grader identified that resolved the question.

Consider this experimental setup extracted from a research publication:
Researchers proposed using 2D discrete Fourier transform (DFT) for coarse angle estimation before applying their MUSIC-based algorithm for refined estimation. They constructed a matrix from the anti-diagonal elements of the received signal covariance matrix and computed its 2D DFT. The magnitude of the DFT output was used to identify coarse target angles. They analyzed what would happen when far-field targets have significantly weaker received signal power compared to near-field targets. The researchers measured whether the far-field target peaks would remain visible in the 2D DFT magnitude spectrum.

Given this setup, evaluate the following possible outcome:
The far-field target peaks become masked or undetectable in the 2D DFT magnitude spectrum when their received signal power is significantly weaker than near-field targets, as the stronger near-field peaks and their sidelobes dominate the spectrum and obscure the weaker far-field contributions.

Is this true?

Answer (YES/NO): YES